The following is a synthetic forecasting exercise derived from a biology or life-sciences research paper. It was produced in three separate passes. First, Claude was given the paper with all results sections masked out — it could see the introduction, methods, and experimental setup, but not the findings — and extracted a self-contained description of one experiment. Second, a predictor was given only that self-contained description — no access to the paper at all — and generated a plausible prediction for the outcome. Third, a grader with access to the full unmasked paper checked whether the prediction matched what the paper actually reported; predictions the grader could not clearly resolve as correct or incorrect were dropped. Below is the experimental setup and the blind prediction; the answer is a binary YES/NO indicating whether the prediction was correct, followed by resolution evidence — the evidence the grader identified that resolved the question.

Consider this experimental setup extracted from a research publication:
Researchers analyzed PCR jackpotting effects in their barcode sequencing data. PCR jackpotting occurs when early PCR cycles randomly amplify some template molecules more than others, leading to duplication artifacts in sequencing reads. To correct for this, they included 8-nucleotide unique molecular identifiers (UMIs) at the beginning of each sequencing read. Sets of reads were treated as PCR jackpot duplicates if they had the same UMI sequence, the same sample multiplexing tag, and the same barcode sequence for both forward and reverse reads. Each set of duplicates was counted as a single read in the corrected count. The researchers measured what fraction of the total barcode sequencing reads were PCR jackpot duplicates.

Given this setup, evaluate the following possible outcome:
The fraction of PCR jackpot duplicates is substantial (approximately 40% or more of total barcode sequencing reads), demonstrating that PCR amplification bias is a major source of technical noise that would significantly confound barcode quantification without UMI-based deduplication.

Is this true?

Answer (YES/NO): NO